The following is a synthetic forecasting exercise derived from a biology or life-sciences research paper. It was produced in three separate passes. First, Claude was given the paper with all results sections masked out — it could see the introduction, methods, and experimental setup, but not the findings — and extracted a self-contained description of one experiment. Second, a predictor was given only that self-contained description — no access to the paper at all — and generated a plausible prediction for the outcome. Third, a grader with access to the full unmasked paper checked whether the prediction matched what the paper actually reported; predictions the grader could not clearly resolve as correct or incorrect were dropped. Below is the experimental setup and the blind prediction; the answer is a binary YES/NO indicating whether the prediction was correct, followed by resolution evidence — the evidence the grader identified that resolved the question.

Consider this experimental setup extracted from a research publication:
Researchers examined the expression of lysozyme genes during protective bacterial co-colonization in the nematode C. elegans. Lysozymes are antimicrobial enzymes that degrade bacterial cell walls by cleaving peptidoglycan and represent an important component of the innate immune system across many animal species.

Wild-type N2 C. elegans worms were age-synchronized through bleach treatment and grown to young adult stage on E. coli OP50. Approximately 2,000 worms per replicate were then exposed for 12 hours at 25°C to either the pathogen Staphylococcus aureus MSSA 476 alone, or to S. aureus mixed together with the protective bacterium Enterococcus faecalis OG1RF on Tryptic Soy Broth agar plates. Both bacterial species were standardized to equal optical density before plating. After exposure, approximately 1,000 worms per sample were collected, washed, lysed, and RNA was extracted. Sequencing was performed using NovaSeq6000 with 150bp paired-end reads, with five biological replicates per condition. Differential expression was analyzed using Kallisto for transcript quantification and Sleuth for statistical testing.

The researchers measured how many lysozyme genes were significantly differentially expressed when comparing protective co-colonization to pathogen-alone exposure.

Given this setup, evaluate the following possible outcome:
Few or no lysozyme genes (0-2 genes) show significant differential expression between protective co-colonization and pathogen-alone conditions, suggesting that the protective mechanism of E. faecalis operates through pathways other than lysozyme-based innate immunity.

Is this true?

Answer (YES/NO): NO